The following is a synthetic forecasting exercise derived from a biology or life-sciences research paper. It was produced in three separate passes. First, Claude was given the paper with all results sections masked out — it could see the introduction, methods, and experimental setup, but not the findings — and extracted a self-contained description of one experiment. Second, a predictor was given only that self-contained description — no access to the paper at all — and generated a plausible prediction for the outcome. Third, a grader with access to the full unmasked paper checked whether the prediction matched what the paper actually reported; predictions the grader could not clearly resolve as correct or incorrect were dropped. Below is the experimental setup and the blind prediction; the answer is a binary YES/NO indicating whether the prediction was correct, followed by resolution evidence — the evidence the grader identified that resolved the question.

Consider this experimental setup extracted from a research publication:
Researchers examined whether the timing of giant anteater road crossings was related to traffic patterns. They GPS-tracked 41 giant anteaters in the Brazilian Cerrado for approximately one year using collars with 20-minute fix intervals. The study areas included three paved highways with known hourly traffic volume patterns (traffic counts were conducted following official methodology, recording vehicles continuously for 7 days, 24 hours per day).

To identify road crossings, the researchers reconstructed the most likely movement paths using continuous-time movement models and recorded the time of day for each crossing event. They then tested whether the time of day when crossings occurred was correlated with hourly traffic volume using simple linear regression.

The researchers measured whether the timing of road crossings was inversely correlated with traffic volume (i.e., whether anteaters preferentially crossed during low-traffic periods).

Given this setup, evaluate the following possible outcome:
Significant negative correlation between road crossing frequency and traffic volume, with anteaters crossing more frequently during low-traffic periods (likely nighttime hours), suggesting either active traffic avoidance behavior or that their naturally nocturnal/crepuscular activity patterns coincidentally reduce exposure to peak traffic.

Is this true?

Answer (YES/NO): YES